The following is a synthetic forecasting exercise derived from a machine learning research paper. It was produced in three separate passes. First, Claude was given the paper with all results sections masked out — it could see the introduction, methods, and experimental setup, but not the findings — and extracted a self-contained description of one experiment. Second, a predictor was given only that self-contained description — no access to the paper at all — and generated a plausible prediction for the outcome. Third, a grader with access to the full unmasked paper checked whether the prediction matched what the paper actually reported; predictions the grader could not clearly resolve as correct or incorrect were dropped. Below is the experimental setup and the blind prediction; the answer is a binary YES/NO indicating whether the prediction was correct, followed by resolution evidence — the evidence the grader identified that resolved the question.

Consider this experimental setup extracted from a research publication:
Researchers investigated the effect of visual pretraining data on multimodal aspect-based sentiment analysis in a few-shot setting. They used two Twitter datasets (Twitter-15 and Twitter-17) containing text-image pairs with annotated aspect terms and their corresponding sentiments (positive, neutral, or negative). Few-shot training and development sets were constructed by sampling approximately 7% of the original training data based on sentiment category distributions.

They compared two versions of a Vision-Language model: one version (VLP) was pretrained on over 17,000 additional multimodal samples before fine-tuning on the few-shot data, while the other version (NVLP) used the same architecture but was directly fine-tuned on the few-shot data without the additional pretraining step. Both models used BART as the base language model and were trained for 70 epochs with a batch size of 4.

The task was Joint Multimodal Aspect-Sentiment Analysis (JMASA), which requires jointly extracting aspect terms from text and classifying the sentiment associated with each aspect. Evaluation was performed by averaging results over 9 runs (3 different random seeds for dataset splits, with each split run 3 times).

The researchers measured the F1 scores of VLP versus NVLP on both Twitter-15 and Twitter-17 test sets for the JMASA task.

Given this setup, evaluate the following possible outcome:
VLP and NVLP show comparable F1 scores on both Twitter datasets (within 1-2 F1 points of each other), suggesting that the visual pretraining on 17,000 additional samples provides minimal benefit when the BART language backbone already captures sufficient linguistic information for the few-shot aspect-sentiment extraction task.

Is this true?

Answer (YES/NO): NO